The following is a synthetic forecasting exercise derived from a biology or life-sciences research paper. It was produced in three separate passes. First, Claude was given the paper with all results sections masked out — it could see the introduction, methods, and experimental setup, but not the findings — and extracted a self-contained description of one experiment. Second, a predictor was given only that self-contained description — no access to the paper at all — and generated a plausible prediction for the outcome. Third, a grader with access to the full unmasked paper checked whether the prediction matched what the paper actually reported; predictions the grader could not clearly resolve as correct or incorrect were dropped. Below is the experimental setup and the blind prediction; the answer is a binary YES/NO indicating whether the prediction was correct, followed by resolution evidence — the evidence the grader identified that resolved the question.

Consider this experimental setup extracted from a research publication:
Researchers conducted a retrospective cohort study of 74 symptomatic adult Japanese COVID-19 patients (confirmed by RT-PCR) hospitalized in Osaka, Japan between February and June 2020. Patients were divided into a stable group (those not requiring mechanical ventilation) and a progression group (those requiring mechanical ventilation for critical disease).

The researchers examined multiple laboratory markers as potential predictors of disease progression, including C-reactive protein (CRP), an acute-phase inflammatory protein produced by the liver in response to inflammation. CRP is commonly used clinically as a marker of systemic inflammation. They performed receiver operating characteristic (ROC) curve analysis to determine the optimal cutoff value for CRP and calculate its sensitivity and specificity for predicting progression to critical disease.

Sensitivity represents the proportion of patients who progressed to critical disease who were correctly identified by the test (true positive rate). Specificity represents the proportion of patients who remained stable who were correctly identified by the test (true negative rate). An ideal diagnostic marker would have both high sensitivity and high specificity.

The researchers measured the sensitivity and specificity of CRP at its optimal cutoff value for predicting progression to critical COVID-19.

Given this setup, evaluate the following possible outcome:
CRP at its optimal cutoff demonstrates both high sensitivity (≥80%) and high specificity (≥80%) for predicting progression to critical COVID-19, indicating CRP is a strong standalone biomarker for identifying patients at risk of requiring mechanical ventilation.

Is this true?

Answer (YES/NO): NO